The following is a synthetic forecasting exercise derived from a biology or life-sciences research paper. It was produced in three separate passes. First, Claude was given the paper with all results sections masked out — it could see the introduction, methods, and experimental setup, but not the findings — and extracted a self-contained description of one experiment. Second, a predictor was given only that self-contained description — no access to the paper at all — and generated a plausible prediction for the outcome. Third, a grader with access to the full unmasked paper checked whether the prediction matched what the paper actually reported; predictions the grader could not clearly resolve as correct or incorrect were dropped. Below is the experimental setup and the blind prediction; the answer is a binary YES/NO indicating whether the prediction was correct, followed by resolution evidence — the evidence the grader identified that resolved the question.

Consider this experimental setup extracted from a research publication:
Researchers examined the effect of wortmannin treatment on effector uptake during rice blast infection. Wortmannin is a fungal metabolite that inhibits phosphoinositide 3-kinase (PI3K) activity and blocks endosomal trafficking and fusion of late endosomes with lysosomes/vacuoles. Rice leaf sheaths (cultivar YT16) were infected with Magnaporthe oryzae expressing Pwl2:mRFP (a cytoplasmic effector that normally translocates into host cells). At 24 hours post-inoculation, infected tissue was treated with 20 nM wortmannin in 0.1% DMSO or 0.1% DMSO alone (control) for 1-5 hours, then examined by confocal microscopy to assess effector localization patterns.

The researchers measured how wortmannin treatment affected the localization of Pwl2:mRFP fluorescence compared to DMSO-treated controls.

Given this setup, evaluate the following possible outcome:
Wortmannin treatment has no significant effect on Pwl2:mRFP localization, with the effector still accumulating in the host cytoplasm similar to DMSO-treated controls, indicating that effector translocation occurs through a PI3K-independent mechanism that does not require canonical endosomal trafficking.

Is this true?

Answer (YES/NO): NO